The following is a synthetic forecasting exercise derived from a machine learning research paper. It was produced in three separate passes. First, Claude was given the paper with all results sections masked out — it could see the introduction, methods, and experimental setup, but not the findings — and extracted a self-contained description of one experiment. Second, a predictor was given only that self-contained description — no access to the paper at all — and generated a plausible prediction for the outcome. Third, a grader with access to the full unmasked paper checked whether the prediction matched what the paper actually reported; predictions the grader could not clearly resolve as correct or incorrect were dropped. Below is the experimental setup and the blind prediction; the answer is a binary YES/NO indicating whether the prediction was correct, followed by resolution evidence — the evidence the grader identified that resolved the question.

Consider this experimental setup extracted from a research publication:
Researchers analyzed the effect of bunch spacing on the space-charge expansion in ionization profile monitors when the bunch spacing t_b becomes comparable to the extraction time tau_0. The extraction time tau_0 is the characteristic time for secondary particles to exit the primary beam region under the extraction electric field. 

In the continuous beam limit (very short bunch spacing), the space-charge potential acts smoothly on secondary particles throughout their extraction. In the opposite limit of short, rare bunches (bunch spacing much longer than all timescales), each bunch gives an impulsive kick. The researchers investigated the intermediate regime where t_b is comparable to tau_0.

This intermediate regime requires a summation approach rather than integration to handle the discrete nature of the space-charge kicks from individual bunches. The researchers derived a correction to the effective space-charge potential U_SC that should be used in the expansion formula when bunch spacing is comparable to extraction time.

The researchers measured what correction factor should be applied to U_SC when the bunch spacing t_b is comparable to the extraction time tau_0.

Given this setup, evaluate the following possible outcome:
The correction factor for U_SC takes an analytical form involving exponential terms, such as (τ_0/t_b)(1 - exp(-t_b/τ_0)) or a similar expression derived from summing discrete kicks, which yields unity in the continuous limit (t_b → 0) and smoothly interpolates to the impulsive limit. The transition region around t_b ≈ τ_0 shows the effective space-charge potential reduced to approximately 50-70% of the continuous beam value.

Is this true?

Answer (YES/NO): NO